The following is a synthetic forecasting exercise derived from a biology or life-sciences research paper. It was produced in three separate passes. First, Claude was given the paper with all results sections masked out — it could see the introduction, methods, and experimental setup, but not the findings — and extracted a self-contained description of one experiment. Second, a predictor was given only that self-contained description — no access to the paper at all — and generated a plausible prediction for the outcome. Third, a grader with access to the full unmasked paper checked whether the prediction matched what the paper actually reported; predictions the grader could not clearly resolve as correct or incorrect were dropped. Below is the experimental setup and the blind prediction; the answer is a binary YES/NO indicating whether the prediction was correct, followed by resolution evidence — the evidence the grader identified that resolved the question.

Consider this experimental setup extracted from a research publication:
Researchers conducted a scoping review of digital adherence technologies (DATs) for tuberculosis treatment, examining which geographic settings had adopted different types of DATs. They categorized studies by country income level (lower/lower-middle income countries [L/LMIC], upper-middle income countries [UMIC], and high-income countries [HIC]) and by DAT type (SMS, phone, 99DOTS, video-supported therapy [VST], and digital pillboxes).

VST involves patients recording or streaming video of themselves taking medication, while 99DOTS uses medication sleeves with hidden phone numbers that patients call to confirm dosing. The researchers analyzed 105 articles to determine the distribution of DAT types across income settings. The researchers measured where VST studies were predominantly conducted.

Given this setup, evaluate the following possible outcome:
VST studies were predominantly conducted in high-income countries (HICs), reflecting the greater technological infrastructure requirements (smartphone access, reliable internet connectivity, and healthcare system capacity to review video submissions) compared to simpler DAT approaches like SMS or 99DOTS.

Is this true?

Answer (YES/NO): YES